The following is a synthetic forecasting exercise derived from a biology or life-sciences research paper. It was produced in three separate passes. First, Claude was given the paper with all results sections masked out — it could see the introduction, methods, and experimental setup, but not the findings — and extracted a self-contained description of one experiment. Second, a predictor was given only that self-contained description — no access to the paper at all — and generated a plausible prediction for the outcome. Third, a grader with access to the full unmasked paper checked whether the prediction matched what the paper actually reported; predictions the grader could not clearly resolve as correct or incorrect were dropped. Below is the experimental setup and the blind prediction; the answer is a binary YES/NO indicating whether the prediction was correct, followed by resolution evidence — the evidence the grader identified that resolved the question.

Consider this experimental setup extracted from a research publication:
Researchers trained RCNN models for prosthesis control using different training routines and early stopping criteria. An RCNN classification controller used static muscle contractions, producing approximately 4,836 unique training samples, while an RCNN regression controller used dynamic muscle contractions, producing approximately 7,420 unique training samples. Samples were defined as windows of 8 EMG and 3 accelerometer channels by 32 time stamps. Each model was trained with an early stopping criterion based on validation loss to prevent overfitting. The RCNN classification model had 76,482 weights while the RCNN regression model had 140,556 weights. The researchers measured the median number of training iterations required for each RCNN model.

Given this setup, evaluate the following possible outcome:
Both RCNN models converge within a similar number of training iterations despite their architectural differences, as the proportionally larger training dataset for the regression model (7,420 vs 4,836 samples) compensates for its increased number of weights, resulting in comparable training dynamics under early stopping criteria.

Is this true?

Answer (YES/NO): NO